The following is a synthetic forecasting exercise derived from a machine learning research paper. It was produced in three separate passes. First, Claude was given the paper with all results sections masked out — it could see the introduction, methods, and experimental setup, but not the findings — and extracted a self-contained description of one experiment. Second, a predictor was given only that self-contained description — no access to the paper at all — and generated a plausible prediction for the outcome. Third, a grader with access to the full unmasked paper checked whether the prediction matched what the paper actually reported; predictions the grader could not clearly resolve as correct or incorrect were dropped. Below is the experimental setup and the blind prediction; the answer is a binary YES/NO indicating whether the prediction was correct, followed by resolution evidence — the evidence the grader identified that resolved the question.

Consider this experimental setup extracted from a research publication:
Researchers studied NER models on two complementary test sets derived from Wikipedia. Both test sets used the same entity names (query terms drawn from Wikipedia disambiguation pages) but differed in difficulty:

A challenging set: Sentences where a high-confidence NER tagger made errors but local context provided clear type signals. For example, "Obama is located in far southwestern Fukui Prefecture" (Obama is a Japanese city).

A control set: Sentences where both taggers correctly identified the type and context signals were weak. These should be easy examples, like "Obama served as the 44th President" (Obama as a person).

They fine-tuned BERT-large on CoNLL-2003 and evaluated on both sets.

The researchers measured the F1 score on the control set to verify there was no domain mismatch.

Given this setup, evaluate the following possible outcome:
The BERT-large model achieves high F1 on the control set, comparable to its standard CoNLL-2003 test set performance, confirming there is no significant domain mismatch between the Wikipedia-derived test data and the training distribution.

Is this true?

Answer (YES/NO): YES